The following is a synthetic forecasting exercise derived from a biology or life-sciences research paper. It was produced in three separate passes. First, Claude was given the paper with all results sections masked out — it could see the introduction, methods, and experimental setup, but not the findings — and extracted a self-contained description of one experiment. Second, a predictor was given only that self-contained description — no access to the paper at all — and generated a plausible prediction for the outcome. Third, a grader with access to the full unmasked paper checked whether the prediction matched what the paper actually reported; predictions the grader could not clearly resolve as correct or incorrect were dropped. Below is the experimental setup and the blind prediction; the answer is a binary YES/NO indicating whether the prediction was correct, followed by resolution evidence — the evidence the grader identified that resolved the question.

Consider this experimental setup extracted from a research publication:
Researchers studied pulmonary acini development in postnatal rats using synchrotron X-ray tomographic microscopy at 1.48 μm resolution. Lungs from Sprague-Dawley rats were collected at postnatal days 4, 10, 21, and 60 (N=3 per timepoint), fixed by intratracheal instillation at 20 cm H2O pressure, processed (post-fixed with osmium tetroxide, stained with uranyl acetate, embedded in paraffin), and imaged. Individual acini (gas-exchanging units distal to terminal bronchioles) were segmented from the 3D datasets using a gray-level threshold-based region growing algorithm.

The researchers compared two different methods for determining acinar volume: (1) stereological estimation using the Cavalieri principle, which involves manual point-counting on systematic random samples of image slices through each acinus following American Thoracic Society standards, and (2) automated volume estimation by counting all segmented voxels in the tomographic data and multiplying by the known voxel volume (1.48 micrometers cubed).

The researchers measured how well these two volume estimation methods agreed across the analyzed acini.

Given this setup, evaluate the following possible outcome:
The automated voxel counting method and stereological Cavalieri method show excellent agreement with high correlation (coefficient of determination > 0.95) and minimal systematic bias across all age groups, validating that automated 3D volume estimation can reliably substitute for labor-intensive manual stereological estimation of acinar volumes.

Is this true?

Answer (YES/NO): NO